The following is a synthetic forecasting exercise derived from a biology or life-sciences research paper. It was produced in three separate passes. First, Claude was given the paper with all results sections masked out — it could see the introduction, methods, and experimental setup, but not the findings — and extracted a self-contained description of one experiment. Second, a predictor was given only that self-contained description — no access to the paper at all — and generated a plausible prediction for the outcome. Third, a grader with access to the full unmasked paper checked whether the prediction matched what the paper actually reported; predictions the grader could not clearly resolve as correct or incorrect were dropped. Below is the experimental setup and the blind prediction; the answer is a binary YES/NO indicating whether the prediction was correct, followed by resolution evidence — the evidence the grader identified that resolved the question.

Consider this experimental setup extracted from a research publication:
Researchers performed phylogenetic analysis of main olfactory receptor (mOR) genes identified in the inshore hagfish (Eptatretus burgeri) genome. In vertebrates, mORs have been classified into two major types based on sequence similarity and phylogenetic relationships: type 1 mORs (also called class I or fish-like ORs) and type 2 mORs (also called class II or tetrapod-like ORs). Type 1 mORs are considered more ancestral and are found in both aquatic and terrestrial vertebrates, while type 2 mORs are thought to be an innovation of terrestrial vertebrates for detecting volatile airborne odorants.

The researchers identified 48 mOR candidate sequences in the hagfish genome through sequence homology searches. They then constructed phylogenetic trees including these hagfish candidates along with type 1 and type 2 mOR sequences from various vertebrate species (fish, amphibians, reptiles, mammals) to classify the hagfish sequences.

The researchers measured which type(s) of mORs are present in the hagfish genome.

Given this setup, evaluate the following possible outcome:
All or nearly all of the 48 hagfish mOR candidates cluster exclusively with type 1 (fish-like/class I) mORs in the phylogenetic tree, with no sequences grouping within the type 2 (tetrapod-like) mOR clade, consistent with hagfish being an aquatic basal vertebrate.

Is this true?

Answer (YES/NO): YES